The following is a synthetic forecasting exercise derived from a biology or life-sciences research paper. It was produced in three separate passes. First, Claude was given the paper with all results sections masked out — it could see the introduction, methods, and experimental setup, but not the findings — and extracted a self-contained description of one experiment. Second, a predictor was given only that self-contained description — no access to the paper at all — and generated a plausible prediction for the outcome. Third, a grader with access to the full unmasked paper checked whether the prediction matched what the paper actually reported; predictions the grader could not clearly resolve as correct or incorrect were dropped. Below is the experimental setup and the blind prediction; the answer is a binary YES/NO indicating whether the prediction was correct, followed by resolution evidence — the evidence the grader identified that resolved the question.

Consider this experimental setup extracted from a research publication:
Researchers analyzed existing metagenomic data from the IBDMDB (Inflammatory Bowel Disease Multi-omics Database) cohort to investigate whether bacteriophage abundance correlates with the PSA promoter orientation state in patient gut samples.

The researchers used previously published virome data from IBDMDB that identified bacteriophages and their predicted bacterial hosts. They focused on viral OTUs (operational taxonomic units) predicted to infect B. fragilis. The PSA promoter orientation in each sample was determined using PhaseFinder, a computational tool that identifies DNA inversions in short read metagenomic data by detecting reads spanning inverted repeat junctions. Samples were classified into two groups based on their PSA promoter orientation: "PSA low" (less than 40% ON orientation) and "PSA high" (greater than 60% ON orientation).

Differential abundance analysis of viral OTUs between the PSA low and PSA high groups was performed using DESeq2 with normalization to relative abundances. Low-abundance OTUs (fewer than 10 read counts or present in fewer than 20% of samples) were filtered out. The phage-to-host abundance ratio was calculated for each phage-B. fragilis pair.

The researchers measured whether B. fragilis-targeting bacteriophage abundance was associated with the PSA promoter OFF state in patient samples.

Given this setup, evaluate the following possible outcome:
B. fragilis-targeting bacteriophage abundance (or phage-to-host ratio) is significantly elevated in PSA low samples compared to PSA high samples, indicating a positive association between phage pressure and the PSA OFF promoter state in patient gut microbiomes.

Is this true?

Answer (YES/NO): YES